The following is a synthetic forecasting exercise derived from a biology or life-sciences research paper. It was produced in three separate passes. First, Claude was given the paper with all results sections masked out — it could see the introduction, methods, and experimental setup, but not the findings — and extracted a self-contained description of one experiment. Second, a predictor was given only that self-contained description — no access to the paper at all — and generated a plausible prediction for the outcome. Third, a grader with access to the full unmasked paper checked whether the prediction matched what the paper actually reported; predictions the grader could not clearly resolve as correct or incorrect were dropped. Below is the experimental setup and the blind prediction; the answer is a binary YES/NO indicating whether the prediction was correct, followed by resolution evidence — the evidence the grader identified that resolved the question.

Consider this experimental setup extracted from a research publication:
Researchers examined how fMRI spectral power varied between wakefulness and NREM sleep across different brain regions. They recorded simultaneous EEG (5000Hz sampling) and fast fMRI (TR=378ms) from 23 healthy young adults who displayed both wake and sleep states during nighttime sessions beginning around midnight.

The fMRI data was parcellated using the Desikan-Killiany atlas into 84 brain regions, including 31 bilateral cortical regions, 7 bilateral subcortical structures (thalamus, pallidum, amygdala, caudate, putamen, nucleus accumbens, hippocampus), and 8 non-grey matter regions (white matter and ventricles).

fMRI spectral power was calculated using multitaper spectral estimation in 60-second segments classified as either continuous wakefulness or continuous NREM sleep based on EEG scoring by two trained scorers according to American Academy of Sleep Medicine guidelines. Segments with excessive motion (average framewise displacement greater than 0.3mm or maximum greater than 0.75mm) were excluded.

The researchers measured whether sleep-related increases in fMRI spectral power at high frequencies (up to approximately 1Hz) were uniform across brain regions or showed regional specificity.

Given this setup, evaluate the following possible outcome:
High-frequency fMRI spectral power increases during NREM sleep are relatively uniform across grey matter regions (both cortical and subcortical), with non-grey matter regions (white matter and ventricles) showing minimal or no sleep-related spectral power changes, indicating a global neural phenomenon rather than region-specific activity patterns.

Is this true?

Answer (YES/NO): NO